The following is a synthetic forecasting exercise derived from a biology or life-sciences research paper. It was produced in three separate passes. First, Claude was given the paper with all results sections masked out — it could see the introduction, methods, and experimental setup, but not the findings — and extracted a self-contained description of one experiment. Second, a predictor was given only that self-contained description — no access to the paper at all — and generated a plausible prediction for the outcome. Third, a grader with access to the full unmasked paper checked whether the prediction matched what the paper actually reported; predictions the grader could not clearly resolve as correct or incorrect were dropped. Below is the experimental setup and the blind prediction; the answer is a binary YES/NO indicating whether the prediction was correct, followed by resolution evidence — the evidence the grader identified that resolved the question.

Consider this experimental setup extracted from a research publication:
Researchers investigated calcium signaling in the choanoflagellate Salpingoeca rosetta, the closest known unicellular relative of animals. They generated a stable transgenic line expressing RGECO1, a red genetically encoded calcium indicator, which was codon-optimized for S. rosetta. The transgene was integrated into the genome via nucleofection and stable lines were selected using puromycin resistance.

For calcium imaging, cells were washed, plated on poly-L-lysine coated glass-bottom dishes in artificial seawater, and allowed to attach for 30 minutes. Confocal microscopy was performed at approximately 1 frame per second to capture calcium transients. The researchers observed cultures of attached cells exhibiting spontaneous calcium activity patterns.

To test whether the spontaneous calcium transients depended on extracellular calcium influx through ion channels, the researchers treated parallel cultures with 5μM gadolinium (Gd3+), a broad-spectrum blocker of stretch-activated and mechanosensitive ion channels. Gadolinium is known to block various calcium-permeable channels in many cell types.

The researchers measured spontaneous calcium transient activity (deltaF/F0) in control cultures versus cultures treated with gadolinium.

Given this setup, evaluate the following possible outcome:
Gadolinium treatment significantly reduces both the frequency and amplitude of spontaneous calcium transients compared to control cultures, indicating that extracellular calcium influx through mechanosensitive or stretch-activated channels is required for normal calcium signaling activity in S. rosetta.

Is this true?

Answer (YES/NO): NO